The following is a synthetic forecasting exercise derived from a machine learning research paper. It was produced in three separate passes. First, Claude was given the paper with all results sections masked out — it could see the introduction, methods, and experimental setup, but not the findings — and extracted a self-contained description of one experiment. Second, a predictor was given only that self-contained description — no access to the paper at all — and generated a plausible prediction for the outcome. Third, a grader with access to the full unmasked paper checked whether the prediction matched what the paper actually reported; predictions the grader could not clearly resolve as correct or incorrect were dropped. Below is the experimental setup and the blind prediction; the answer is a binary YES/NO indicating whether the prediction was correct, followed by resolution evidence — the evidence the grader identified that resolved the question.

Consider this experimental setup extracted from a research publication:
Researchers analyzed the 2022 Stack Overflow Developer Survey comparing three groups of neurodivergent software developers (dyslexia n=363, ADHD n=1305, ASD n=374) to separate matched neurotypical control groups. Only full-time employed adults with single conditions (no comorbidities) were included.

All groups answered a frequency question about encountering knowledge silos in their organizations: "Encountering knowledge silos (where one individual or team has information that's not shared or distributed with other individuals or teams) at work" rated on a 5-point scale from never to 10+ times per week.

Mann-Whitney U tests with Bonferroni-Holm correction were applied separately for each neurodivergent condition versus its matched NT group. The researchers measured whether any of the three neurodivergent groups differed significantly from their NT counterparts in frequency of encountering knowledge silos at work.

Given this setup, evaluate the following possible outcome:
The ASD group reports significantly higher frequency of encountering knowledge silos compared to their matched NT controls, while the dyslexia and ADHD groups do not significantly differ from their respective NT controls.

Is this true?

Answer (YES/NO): NO